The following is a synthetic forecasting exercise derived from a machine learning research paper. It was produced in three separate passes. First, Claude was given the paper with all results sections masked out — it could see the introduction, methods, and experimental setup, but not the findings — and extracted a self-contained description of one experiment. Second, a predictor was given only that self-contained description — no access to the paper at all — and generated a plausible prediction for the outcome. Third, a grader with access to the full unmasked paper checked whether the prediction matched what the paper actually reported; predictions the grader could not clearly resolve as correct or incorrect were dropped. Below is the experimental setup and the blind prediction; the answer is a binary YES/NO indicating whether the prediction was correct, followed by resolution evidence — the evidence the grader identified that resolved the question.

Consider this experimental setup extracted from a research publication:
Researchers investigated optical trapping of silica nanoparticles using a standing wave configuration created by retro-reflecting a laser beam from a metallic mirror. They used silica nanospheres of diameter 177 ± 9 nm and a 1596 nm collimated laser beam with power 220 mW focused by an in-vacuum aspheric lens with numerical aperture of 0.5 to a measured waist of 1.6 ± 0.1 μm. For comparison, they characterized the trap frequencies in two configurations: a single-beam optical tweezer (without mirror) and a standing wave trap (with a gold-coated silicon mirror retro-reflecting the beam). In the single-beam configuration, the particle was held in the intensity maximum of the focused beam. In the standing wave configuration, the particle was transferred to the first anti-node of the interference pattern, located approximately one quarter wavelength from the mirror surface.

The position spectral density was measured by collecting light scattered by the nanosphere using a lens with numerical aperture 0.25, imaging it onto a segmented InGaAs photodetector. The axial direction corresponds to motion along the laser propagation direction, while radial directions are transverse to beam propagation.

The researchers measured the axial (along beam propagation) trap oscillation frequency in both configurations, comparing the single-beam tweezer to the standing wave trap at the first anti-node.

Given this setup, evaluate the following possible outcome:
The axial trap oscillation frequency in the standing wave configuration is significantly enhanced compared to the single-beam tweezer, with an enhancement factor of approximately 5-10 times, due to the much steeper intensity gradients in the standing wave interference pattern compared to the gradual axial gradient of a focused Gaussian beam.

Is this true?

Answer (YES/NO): NO